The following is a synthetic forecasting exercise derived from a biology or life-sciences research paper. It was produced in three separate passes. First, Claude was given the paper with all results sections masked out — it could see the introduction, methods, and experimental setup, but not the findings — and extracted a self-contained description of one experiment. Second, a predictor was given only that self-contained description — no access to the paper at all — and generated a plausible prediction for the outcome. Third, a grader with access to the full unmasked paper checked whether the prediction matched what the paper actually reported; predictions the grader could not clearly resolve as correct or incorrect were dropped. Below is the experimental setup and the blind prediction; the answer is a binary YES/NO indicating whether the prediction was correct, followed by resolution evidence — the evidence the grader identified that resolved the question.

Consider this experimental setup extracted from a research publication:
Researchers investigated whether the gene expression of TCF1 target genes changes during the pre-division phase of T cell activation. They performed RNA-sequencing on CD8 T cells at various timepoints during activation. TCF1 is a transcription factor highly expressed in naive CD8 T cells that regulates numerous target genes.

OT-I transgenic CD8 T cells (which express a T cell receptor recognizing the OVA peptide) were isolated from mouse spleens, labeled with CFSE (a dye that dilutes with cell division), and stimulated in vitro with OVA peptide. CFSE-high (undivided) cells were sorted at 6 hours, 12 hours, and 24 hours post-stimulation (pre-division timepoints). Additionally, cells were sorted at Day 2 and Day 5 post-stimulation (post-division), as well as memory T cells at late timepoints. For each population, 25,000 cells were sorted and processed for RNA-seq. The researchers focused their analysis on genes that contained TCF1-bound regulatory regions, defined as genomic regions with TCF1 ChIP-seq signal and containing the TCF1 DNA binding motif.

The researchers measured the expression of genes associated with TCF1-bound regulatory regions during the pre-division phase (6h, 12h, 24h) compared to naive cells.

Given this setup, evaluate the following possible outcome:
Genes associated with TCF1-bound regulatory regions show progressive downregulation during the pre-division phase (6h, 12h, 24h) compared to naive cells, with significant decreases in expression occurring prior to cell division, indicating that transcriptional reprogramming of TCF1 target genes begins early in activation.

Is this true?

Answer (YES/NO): NO